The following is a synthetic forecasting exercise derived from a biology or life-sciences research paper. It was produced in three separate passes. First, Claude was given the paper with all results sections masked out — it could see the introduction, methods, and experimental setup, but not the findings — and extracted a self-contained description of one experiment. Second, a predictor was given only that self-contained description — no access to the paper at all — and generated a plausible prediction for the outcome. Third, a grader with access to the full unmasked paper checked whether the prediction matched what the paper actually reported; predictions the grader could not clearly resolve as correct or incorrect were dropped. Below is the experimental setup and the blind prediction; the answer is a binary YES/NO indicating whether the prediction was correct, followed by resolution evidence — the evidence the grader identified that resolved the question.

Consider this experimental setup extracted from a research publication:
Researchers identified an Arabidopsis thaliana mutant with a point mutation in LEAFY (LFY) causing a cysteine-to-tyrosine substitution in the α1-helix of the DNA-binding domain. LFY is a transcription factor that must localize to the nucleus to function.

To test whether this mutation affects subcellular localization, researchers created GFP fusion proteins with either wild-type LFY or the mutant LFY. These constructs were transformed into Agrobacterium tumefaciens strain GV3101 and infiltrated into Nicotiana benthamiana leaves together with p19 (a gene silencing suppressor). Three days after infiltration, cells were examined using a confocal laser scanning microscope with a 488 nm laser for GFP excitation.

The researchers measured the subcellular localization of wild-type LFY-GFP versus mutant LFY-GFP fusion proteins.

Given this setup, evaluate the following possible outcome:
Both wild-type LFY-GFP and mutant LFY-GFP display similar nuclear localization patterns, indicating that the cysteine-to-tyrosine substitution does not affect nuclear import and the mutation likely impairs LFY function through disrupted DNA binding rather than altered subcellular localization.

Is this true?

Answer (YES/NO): YES